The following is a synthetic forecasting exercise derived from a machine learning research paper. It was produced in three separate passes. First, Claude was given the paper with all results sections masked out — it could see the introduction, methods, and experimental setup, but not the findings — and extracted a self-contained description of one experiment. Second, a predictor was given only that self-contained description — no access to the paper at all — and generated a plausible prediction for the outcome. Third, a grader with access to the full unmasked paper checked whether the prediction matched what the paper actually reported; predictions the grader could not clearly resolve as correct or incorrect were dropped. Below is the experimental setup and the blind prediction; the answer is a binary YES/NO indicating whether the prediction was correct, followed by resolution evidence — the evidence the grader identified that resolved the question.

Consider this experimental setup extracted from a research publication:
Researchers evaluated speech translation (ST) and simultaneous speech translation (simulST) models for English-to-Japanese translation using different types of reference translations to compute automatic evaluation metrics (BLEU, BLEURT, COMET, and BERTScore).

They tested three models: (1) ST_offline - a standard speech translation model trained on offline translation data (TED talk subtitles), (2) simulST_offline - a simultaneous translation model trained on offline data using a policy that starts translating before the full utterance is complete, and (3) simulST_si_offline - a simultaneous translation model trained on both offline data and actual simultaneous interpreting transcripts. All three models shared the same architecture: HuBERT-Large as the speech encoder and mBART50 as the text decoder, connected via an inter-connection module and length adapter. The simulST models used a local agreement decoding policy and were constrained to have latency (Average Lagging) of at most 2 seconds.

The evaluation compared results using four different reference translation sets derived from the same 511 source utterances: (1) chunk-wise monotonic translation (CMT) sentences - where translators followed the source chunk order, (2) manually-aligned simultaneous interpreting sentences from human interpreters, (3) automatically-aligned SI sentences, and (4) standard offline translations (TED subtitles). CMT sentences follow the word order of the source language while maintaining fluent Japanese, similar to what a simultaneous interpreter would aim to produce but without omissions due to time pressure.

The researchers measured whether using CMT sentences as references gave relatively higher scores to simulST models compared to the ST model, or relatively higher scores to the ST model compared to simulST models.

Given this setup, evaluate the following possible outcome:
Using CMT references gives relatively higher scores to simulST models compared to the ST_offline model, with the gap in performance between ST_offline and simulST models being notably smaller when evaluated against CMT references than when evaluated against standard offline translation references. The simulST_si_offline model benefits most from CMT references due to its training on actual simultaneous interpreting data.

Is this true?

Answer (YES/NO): NO